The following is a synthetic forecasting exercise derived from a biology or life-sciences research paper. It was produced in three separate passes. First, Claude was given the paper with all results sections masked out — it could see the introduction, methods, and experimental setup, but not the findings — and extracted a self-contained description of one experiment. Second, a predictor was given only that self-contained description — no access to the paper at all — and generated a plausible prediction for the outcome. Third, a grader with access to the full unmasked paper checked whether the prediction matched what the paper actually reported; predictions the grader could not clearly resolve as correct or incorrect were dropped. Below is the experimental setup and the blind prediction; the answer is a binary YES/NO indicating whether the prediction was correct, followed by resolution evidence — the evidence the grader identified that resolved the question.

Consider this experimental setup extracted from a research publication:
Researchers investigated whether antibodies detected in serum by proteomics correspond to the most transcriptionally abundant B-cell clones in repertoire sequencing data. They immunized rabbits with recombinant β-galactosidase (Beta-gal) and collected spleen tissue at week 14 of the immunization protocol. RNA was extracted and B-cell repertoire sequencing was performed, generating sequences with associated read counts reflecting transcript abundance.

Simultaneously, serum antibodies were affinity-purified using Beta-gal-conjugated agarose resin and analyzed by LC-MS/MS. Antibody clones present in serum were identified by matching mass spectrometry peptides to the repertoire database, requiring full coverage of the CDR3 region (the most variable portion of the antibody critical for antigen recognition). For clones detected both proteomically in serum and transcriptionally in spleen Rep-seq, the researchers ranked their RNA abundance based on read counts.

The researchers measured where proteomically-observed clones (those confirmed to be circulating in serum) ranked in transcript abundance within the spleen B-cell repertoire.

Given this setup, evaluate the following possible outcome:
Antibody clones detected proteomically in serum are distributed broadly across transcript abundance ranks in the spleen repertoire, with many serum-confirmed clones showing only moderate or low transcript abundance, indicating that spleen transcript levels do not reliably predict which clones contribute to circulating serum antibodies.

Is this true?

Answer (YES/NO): YES